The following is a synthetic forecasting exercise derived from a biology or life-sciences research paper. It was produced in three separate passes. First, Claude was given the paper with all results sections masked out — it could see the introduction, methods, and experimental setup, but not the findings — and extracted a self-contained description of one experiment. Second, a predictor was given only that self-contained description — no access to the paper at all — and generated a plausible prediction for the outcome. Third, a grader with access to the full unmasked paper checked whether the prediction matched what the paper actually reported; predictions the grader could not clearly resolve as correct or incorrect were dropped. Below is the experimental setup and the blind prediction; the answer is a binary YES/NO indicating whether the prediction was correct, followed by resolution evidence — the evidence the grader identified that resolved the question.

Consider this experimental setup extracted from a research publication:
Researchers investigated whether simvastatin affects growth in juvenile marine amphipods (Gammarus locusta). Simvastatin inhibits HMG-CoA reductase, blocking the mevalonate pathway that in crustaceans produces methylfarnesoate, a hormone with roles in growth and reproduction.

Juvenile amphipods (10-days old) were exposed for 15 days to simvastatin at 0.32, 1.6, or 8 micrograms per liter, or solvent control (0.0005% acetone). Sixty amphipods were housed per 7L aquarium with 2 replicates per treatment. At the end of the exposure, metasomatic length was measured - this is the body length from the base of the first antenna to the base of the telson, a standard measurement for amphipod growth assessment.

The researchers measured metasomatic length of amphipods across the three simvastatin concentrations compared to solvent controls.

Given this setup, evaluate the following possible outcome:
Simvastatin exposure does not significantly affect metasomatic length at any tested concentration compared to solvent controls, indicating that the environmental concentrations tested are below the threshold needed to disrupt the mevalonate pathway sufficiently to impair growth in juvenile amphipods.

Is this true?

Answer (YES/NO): NO